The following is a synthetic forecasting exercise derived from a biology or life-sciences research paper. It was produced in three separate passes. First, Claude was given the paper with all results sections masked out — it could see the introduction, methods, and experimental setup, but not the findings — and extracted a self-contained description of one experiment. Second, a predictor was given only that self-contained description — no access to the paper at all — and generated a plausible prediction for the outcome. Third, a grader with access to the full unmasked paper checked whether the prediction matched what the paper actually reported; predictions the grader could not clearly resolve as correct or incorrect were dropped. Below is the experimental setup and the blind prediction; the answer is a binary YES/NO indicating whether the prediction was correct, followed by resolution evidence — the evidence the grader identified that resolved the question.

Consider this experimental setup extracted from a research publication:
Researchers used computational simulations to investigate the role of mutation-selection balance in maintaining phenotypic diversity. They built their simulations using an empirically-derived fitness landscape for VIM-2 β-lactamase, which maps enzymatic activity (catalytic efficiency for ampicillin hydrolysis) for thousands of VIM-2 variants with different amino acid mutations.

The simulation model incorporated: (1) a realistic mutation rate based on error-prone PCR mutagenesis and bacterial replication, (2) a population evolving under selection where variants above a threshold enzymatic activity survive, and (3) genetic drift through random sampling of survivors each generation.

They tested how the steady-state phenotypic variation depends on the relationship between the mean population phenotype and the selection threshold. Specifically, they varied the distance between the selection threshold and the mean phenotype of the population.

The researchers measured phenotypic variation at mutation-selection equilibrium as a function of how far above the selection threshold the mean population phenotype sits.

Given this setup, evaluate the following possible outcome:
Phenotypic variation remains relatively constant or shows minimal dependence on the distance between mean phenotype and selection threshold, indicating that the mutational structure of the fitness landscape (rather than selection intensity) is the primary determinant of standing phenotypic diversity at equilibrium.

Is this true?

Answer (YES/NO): YES